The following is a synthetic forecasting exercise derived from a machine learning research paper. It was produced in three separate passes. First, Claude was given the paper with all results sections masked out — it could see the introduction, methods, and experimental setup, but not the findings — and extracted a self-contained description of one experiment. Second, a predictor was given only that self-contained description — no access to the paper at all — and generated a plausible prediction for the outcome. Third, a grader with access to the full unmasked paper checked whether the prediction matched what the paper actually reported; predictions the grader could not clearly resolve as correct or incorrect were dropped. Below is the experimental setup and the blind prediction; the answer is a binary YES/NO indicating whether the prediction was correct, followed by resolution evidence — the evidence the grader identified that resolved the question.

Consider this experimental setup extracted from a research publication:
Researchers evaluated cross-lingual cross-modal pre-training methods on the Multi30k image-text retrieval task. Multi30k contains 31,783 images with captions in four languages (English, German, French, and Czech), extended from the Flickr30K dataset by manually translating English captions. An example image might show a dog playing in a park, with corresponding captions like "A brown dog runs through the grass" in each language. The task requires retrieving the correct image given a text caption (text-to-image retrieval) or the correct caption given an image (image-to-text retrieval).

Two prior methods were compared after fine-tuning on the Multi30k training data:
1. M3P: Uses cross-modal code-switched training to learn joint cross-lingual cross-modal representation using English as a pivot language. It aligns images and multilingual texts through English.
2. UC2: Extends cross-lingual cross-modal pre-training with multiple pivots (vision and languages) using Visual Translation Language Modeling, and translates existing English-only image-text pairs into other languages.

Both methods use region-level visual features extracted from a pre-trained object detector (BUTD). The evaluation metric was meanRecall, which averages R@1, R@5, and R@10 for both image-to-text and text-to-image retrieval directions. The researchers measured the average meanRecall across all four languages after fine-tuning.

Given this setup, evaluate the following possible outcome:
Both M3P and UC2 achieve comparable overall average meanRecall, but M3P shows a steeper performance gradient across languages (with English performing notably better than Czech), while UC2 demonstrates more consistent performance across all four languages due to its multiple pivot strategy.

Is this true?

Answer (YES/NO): NO